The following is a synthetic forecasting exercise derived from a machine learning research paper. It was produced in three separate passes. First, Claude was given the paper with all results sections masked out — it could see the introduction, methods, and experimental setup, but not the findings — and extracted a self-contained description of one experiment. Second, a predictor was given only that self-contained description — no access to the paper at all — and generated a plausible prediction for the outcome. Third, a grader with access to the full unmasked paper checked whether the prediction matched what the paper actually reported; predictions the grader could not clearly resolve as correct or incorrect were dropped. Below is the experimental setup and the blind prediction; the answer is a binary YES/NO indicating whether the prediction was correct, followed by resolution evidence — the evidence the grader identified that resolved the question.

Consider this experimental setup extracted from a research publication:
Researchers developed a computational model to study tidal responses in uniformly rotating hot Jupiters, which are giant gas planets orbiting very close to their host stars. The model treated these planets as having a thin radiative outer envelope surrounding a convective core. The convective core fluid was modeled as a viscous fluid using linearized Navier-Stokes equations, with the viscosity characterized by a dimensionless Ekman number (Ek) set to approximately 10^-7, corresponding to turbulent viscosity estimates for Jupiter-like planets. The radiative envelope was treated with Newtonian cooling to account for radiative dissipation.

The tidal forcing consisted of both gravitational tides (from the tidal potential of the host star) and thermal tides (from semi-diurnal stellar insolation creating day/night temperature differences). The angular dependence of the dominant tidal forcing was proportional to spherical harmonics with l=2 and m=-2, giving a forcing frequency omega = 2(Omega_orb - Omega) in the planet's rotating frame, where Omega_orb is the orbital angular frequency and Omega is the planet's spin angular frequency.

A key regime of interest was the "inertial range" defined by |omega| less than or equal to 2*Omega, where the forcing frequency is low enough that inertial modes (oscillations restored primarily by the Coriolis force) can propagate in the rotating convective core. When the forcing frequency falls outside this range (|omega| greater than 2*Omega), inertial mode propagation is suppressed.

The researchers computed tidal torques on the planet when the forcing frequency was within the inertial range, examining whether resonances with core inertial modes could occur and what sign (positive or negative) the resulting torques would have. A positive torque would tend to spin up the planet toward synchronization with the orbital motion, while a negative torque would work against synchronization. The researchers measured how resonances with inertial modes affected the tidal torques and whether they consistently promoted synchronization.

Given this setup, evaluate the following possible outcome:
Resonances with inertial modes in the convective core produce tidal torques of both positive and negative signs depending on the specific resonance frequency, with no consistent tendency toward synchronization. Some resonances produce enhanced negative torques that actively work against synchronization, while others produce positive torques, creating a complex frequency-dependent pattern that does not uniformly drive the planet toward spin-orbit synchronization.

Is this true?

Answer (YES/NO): YES